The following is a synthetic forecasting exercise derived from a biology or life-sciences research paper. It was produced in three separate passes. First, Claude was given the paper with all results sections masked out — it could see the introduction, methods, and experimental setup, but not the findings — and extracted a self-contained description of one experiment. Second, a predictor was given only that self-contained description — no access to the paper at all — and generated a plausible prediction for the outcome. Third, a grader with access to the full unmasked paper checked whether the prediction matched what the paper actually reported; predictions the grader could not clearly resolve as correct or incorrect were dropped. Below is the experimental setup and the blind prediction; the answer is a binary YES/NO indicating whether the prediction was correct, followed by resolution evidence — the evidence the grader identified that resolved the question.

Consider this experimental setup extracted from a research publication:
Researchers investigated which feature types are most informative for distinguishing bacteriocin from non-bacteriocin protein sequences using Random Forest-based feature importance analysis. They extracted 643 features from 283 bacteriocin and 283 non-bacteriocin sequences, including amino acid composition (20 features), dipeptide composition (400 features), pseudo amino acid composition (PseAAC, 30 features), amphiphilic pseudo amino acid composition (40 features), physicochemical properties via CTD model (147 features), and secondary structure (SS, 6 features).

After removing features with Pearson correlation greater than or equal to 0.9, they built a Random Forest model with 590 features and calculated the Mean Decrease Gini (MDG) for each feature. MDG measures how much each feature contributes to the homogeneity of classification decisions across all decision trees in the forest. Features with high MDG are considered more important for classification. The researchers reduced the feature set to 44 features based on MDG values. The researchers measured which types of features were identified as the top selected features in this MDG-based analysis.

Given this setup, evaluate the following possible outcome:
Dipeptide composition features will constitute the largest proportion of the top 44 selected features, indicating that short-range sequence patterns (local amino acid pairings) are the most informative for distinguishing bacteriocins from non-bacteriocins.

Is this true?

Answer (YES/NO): NO